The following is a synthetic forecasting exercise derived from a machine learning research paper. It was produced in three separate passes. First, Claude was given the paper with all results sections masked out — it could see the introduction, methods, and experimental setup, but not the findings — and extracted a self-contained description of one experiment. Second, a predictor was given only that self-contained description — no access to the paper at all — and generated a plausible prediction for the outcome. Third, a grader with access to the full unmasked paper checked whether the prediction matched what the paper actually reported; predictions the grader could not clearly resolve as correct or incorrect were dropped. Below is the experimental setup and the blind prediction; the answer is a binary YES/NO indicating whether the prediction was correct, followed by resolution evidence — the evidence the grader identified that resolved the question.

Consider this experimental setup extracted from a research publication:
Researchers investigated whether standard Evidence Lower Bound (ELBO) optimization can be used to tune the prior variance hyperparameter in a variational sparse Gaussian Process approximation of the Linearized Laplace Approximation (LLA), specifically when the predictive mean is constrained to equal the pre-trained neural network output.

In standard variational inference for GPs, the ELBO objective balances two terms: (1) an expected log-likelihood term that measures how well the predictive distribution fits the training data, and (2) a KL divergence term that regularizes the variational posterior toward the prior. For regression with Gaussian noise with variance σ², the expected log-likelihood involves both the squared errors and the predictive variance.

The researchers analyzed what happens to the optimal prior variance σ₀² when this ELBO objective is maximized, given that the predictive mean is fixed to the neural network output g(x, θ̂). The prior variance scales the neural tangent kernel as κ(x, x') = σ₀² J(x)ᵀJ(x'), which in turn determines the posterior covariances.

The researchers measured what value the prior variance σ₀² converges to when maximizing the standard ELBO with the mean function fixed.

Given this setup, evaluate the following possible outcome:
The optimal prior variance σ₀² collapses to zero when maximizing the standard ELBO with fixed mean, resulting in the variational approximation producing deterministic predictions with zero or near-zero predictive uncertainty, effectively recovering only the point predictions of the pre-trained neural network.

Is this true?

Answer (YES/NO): YES